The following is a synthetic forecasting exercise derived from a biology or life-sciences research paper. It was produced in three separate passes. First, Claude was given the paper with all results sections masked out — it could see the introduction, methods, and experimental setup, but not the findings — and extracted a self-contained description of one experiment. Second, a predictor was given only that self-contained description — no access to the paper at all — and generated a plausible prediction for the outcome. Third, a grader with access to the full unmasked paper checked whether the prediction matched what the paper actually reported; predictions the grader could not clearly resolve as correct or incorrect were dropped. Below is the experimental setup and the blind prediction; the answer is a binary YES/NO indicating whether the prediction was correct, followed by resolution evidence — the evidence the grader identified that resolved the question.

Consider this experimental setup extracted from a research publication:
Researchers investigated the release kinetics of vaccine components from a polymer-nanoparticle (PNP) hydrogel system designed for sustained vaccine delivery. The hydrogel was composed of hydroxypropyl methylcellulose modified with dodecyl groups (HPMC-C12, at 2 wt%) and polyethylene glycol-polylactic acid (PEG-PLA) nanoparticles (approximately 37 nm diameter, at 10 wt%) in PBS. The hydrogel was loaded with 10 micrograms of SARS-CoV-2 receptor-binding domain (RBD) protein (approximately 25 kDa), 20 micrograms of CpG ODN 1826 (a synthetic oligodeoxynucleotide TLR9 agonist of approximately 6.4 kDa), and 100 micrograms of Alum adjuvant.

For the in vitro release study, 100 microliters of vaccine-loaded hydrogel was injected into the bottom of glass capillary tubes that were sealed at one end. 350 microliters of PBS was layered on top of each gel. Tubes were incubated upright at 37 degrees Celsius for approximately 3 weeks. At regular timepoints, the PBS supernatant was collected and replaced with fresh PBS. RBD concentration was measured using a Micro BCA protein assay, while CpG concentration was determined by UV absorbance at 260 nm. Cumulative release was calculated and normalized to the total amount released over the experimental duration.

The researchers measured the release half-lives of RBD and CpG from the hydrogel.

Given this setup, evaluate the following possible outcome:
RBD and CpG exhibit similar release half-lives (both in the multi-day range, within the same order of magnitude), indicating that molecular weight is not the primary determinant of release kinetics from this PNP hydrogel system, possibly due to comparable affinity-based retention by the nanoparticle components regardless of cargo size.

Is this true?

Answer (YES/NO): NO